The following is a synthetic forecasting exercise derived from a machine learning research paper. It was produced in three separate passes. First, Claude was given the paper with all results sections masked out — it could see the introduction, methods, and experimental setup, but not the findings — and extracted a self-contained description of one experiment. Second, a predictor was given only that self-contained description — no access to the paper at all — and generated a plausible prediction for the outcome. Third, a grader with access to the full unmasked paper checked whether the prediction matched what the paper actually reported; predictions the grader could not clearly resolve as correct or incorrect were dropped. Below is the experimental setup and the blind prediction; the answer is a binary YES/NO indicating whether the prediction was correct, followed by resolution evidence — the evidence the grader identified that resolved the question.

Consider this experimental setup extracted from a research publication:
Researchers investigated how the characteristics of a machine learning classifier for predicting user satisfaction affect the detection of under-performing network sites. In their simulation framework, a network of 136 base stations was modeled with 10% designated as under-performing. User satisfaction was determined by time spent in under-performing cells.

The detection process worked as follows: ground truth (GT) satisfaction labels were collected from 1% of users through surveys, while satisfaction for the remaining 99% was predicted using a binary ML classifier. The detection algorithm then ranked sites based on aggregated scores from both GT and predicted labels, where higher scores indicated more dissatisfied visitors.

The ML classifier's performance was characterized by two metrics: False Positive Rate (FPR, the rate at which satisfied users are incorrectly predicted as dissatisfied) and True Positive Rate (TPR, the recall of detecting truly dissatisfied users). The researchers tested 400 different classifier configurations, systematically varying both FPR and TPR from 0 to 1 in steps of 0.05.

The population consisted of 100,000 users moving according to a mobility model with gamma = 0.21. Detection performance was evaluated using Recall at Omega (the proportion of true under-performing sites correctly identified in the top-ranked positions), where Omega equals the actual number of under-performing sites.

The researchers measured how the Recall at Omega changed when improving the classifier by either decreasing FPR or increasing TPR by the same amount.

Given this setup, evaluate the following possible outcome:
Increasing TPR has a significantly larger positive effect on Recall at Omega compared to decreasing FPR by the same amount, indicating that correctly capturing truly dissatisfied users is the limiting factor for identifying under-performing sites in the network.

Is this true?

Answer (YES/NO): NO